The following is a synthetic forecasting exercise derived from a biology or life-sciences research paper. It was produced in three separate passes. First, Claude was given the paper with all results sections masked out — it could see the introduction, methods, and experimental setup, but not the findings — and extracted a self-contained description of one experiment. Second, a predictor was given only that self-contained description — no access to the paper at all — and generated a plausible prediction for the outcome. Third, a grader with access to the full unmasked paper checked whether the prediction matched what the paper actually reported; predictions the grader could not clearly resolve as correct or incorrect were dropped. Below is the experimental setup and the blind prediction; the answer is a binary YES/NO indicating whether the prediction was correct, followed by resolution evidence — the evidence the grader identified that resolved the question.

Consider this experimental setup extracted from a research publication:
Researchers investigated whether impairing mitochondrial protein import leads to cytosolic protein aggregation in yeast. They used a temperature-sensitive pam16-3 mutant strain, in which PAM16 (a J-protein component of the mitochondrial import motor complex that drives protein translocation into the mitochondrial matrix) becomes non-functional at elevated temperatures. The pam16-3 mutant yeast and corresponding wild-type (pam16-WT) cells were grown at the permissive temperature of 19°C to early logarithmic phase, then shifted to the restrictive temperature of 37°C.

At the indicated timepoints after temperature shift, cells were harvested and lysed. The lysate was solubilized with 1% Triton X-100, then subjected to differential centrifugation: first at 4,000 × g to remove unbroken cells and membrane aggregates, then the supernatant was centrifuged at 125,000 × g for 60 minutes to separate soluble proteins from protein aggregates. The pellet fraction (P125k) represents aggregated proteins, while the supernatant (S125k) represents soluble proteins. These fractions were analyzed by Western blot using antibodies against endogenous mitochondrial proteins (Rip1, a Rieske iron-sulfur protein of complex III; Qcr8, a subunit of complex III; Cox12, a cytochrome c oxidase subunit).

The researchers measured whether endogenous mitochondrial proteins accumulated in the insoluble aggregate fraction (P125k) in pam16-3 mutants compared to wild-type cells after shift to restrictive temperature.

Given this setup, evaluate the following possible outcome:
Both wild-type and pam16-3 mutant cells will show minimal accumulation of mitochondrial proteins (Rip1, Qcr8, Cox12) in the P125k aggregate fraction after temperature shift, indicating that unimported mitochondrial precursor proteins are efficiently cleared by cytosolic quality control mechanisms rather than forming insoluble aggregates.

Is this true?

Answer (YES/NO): NO